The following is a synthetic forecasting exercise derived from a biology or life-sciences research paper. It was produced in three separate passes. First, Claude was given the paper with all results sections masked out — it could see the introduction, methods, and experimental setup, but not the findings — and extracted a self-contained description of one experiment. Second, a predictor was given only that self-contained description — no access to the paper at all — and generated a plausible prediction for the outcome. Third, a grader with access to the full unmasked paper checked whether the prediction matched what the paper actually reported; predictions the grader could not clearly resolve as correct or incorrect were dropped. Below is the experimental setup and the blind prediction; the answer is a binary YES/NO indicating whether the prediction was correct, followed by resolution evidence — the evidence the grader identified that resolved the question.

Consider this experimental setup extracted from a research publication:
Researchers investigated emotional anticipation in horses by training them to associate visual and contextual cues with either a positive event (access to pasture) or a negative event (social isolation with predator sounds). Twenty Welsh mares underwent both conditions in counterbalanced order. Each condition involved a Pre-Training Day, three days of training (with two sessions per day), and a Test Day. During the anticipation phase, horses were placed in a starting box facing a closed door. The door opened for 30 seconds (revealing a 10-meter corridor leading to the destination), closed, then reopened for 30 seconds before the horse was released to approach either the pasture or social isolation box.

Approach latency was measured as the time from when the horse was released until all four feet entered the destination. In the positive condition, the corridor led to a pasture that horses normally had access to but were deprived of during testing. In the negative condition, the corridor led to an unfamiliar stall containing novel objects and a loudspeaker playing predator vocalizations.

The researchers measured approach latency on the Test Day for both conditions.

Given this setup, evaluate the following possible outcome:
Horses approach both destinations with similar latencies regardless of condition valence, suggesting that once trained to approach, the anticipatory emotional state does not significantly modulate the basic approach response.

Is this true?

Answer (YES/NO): NO